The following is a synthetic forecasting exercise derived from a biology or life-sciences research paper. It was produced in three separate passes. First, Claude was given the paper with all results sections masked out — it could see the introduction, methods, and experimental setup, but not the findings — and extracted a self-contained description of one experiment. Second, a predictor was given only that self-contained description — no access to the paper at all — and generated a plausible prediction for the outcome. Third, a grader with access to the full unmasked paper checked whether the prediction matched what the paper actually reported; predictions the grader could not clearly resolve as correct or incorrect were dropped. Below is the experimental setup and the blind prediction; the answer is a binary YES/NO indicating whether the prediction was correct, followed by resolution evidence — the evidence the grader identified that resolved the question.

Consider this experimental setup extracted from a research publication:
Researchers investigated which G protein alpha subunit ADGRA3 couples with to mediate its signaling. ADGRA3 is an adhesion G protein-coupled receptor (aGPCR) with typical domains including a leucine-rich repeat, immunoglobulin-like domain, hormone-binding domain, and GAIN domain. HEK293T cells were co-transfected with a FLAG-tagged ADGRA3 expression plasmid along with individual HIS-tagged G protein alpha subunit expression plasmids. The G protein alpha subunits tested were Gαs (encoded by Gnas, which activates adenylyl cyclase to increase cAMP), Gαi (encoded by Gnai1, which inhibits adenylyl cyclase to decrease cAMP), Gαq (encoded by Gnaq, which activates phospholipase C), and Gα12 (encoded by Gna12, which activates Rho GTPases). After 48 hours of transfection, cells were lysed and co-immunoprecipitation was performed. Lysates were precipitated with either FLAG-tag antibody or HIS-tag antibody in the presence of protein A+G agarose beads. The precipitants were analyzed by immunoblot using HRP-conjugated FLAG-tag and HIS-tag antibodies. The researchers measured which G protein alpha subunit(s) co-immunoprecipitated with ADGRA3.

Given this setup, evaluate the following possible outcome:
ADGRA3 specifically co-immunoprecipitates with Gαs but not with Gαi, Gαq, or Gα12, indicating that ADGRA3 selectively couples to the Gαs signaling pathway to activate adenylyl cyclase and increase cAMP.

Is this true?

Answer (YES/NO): YES